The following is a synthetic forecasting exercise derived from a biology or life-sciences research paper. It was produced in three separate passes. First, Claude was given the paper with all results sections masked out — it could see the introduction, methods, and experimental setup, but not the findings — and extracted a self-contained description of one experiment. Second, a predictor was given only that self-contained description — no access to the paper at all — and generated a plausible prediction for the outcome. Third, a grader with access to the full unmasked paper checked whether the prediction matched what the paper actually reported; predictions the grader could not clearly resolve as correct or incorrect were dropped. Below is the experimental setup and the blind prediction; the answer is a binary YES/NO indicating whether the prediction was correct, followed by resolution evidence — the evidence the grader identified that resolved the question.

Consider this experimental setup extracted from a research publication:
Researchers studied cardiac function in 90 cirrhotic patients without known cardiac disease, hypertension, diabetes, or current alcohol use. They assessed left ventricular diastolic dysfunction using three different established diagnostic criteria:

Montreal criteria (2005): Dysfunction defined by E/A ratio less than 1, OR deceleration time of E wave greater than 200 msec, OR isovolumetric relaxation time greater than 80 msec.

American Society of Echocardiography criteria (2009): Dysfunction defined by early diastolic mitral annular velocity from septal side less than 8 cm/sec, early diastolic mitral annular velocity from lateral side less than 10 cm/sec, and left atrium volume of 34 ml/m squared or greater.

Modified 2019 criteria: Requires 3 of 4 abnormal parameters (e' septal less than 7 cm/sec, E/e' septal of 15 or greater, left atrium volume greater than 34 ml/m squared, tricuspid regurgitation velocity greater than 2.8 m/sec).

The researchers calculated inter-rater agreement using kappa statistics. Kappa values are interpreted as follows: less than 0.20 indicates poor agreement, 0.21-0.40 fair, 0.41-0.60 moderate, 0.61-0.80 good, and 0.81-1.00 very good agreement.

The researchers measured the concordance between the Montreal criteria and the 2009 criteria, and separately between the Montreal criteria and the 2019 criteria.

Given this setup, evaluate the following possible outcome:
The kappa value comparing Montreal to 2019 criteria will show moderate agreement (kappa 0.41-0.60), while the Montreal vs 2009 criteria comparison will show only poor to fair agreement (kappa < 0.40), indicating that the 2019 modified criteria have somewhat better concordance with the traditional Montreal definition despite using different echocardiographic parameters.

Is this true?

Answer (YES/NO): NO